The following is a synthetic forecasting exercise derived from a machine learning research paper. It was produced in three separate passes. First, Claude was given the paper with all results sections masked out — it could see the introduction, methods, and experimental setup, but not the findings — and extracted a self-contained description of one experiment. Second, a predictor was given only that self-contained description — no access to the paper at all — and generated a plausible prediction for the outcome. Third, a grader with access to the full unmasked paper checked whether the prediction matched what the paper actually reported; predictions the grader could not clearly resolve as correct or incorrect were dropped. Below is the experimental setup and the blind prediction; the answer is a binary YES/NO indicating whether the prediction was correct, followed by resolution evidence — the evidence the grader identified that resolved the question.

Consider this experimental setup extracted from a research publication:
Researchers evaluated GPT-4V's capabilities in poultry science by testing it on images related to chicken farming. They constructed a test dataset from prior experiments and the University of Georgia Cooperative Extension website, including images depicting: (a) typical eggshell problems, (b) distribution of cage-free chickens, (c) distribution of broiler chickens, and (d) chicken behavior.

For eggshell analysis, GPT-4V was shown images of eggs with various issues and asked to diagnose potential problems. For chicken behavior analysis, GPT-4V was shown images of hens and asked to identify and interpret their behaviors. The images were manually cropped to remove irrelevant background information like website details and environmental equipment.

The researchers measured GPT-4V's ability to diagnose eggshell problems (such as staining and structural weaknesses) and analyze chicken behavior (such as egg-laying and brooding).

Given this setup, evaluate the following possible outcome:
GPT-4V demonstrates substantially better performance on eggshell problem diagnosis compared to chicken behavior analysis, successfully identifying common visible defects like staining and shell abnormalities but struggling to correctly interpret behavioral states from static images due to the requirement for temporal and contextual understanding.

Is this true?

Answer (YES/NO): NO